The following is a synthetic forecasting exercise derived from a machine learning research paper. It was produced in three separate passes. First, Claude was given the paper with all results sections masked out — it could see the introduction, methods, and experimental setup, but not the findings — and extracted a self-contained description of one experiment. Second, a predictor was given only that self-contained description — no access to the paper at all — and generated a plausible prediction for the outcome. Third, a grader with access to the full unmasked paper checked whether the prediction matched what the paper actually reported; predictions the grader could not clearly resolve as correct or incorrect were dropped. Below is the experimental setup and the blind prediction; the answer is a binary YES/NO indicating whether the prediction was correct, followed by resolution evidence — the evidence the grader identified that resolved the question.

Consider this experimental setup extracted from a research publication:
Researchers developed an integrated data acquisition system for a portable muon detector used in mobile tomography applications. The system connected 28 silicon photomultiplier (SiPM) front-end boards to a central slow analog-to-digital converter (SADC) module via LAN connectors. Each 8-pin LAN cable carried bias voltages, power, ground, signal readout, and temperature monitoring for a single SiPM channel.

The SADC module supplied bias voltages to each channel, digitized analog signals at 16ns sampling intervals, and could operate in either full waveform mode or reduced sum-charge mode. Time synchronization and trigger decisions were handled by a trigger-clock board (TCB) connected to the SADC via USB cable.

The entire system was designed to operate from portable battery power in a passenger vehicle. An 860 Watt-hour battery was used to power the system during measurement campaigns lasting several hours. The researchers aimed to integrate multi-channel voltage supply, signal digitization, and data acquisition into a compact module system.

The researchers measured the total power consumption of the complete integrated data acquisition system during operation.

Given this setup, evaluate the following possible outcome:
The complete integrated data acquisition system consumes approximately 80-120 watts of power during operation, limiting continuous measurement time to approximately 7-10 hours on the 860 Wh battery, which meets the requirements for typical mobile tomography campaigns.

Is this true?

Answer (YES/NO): NO